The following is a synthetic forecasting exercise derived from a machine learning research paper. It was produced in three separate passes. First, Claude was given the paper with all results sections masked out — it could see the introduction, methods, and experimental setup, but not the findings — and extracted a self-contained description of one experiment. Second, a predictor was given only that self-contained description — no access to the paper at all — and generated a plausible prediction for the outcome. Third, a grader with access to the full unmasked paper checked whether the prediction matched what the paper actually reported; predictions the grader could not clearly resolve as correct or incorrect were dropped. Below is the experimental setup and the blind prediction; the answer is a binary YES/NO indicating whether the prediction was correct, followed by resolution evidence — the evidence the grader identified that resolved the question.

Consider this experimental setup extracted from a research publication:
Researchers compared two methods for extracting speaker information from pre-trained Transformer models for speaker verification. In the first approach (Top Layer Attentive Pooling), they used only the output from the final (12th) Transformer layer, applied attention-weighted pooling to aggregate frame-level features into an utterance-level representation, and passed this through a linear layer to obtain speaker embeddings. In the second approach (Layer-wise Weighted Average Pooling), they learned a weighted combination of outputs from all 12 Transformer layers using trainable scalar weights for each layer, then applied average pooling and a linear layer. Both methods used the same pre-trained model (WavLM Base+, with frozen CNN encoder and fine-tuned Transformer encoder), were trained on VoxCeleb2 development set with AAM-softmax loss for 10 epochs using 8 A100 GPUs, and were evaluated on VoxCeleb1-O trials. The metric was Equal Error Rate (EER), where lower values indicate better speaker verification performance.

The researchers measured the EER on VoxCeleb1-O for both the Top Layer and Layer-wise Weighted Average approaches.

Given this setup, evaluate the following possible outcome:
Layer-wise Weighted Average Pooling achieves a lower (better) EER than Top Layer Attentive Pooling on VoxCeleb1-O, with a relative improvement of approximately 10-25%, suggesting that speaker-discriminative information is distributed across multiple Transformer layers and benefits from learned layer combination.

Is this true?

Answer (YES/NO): NO